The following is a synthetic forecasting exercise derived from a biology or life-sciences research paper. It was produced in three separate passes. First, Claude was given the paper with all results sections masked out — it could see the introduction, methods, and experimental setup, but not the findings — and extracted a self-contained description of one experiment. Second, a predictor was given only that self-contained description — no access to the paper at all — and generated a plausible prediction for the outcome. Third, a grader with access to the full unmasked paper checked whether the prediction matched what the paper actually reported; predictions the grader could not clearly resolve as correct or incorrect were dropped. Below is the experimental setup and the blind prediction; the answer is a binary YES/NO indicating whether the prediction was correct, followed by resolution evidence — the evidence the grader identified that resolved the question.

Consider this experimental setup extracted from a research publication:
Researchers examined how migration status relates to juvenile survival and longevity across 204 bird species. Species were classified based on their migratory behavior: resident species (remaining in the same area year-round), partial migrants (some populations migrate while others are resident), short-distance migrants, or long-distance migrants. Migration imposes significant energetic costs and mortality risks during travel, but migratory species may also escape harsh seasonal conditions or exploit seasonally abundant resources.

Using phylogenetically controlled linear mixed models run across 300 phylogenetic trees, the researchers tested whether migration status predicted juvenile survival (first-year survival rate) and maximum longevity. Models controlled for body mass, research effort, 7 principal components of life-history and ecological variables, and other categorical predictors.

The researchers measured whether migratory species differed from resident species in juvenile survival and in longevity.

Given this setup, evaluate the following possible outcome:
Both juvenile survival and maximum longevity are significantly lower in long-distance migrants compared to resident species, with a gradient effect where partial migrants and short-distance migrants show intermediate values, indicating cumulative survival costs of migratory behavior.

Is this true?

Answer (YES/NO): NO